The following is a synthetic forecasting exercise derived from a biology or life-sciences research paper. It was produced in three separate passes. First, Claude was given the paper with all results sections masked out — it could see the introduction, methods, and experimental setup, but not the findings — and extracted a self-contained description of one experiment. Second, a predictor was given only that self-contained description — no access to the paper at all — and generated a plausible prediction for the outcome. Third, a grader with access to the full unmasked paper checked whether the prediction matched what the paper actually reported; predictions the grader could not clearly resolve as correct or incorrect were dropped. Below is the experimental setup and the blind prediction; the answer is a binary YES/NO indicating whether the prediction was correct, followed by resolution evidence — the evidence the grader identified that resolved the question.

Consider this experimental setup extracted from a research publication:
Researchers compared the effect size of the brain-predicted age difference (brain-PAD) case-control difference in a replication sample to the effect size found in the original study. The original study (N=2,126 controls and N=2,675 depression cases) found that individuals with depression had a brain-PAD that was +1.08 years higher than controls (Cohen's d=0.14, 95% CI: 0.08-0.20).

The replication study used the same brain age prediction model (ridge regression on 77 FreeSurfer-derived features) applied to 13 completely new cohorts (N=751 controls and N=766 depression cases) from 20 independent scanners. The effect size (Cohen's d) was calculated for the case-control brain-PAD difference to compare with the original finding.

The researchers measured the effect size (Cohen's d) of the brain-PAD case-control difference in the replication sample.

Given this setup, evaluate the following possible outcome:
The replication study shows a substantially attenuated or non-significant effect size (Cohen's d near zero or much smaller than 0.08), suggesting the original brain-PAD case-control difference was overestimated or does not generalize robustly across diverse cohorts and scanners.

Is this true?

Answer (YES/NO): NO